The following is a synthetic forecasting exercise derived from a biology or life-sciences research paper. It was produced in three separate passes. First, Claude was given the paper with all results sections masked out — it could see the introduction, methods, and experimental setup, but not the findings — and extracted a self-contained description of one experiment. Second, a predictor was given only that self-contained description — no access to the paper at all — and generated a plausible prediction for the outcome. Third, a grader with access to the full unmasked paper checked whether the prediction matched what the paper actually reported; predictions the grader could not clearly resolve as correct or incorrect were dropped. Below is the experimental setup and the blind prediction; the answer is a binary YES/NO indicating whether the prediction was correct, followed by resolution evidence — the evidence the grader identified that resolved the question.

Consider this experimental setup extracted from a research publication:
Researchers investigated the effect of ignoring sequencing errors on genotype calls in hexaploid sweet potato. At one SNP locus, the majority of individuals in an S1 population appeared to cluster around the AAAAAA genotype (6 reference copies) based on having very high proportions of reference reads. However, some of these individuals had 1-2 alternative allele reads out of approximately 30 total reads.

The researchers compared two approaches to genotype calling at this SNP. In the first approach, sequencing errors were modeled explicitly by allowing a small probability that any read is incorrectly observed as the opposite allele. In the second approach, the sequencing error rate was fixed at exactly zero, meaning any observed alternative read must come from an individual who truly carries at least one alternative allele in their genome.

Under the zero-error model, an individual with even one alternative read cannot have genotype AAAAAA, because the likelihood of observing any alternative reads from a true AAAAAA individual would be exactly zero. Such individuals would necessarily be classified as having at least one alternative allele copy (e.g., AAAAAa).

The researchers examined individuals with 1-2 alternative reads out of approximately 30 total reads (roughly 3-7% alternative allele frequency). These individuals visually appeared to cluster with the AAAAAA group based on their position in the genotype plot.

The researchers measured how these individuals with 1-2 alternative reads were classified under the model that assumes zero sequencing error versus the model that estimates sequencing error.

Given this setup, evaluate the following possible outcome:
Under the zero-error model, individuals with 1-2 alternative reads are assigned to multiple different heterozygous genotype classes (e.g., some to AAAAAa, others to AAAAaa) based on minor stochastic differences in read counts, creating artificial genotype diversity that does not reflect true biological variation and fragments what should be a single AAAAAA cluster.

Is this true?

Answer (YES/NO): NO